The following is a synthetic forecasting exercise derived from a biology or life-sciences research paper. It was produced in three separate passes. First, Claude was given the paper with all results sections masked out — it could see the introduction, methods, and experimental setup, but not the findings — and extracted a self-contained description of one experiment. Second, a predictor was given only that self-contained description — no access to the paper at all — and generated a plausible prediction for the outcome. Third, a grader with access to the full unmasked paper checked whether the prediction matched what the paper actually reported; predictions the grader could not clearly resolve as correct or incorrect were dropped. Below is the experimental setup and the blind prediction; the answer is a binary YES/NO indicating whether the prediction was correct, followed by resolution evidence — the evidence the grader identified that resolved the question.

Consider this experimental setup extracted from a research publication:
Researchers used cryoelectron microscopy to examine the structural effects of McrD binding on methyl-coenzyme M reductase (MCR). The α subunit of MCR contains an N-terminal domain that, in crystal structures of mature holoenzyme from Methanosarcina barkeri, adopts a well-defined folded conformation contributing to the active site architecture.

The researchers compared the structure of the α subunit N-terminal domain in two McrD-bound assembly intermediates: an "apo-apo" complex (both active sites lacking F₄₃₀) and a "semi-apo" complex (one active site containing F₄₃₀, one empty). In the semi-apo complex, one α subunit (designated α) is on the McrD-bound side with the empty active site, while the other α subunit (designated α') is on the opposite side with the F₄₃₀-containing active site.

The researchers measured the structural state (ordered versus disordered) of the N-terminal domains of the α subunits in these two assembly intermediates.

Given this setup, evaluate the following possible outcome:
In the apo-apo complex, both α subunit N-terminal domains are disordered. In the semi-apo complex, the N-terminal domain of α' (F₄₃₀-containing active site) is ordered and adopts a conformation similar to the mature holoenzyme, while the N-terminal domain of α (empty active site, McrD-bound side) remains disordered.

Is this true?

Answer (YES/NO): YES